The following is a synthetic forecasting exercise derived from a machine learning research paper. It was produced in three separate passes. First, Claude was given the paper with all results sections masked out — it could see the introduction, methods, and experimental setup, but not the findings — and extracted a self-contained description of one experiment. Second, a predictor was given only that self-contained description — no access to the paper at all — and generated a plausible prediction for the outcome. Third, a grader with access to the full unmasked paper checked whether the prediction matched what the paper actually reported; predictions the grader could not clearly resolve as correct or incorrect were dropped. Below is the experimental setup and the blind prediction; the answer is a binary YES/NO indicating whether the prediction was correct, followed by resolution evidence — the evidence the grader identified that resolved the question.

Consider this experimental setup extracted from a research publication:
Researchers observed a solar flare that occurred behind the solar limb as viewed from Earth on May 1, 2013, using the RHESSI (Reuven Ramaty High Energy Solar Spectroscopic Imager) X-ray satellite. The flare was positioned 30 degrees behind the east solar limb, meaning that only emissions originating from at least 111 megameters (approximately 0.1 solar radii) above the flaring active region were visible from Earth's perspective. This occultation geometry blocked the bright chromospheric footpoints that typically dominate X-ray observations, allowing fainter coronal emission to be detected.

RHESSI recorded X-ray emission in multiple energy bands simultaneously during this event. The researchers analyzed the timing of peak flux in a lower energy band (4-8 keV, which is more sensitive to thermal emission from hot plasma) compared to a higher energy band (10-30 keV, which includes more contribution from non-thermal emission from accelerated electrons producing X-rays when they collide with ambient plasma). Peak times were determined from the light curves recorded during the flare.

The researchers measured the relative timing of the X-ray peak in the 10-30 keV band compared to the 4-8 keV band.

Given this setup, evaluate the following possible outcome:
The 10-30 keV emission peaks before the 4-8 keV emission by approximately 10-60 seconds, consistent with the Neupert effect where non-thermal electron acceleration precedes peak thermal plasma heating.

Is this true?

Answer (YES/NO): NO